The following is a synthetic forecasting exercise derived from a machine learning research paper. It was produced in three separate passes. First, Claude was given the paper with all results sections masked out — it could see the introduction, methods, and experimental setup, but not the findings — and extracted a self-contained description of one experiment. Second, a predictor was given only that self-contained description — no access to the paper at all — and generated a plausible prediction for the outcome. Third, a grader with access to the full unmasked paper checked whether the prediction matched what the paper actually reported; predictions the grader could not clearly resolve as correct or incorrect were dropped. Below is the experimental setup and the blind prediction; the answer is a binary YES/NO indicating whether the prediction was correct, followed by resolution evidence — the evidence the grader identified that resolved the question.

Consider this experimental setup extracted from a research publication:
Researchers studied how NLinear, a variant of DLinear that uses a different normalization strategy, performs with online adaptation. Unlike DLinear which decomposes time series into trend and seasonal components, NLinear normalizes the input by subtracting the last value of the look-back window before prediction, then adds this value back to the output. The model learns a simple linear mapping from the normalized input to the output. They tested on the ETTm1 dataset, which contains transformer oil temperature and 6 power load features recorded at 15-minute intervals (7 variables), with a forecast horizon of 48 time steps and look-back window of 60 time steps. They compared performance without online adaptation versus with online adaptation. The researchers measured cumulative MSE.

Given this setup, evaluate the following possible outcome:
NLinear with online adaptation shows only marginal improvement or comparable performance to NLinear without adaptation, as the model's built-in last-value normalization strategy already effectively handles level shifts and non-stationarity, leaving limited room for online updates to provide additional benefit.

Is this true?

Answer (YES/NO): YES